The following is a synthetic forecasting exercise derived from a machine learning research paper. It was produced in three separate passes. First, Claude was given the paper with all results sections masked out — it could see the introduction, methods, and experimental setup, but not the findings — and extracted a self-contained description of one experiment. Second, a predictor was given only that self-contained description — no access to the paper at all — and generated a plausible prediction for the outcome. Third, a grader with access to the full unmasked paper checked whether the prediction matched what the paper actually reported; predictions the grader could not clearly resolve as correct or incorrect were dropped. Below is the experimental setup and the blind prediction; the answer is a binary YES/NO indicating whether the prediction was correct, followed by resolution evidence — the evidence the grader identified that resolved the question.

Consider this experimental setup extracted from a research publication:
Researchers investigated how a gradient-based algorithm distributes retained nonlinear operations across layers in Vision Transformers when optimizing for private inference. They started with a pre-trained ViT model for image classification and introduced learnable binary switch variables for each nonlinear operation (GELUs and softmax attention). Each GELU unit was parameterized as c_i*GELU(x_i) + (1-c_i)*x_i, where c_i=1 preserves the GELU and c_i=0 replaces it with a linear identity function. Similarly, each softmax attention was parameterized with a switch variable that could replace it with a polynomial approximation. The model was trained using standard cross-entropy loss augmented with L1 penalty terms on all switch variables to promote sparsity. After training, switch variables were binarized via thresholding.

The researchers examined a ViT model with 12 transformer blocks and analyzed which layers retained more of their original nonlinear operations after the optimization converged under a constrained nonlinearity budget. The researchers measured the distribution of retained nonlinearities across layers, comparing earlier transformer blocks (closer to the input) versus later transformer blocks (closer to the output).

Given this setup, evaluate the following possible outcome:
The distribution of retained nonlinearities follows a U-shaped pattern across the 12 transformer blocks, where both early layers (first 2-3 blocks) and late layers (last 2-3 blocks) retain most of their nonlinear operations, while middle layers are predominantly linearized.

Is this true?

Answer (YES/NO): NO